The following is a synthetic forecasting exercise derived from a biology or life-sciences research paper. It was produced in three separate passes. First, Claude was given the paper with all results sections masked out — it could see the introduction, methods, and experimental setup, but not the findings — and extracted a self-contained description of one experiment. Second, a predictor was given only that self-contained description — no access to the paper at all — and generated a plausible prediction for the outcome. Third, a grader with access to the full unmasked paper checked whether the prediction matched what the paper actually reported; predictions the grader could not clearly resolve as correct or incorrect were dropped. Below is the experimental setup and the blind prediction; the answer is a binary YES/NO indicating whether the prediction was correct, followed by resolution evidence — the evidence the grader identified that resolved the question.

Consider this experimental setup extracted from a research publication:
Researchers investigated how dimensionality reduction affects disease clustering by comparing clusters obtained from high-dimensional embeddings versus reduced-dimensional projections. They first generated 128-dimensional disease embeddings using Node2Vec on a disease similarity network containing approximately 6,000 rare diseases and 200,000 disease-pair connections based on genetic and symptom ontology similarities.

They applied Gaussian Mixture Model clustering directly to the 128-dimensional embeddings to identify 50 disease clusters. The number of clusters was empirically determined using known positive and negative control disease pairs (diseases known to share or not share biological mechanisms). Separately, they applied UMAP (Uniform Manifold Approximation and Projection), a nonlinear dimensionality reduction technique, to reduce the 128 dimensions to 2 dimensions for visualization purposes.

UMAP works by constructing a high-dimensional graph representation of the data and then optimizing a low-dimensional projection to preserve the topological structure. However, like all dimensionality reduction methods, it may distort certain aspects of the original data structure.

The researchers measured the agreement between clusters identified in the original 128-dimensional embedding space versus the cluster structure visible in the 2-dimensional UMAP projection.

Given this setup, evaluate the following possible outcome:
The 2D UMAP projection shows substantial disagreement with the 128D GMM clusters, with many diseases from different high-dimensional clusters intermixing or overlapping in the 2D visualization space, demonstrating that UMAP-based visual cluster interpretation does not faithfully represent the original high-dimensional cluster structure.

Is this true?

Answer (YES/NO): NO